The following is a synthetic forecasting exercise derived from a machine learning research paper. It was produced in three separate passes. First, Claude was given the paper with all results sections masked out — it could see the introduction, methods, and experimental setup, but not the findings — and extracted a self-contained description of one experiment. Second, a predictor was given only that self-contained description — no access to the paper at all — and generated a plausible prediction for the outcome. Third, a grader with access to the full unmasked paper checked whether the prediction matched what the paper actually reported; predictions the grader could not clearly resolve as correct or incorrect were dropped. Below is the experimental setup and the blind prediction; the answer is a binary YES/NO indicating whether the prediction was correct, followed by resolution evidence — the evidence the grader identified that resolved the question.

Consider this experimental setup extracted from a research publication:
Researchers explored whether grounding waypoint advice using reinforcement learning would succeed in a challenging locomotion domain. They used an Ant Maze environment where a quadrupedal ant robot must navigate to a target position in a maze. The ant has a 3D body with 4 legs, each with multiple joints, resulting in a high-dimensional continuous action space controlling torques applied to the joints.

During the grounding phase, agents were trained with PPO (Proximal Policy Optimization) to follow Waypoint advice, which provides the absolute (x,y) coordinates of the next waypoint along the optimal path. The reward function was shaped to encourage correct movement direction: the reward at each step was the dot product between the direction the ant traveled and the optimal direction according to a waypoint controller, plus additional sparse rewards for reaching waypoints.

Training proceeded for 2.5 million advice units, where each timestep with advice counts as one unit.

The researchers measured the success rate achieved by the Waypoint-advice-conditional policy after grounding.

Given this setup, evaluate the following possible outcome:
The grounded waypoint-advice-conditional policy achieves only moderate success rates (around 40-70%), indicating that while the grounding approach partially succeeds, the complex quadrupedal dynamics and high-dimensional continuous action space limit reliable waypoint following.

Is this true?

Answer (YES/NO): NO